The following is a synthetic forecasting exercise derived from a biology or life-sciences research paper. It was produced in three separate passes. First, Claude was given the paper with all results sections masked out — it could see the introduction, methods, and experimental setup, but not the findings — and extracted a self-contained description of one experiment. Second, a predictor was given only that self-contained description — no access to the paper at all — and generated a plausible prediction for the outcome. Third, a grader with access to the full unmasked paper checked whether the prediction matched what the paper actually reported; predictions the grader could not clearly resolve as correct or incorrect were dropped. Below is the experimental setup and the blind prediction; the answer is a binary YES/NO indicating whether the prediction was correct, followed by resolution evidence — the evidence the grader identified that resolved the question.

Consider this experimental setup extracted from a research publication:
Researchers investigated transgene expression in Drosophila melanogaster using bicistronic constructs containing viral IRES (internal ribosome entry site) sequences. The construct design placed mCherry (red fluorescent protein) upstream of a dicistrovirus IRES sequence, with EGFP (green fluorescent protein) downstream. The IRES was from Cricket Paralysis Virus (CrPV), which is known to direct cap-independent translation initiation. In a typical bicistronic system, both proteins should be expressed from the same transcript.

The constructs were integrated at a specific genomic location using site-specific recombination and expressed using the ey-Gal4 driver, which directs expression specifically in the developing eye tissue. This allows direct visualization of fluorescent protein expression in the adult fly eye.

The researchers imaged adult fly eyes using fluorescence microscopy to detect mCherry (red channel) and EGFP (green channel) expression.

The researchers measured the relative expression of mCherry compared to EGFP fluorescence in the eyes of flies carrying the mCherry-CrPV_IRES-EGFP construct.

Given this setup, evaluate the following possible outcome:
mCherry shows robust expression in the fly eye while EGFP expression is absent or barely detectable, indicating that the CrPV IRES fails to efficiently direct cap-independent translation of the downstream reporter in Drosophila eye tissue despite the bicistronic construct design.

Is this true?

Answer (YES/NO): YES